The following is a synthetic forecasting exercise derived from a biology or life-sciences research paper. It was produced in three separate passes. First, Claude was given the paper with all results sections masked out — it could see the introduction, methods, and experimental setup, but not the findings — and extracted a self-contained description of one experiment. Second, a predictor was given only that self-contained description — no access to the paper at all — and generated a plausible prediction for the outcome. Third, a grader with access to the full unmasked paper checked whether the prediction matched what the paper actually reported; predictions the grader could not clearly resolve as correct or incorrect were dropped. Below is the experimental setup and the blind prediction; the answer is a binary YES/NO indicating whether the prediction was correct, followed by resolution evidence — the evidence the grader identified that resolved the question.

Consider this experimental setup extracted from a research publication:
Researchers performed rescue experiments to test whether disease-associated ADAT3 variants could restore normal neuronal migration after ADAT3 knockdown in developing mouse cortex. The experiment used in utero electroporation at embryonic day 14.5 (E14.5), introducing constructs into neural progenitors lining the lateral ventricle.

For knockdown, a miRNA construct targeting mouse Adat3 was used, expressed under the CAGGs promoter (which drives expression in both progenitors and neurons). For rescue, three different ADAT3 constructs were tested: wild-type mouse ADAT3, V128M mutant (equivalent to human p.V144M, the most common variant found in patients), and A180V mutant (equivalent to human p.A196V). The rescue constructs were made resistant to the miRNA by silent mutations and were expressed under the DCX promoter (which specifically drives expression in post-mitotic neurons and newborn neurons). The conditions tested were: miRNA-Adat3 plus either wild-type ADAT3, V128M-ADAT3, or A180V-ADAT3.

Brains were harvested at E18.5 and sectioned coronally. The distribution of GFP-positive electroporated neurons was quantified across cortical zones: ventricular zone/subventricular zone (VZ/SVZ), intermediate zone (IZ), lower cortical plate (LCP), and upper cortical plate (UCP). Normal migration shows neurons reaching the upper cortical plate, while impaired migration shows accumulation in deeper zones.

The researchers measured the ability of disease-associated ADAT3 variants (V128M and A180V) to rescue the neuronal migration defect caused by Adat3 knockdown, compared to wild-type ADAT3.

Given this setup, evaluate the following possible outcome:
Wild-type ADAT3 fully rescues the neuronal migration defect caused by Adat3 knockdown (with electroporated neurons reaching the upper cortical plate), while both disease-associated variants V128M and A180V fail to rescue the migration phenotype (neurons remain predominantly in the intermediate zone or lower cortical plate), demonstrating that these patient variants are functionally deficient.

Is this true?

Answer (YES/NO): NO